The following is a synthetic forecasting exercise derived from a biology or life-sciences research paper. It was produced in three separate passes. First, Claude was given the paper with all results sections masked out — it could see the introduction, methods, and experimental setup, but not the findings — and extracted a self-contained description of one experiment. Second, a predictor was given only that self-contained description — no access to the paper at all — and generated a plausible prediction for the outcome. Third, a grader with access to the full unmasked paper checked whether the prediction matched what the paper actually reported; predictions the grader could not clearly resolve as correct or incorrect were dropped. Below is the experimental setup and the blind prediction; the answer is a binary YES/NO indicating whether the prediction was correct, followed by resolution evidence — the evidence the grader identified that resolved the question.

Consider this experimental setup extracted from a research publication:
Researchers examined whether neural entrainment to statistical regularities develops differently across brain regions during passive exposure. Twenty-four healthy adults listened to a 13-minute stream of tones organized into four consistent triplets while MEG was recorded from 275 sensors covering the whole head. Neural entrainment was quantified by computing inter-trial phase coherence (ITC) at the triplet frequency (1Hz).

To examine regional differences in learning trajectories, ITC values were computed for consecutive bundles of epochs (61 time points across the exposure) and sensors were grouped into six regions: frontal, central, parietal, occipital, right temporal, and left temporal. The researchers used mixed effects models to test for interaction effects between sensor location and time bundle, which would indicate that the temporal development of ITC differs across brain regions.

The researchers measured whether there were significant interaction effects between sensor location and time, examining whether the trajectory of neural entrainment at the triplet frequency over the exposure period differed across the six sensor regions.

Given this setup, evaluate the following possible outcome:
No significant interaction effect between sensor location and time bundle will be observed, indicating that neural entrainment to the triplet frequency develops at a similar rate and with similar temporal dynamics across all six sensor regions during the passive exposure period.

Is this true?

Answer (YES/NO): NO